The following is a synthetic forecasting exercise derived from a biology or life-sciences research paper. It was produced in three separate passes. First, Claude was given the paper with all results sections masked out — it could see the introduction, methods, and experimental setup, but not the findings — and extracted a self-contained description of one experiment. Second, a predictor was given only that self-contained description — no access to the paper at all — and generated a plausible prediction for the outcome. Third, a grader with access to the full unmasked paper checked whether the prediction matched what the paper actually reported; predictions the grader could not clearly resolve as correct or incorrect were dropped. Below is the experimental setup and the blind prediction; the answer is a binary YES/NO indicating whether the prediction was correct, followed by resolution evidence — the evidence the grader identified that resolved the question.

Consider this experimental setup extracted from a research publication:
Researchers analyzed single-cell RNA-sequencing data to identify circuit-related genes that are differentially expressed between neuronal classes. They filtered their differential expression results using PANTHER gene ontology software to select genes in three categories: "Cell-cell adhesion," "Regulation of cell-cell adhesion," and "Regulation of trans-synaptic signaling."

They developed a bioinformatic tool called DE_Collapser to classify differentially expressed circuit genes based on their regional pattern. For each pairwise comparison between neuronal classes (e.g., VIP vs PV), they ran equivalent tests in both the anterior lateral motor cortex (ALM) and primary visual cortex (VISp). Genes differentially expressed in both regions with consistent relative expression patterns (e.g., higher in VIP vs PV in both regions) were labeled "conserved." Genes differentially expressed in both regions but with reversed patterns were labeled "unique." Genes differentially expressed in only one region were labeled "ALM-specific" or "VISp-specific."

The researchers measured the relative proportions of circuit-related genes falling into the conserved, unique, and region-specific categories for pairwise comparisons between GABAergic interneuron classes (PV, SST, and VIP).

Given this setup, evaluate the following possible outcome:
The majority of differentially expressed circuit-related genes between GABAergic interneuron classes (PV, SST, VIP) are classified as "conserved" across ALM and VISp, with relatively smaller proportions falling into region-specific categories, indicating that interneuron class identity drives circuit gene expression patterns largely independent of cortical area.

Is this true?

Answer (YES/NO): YES